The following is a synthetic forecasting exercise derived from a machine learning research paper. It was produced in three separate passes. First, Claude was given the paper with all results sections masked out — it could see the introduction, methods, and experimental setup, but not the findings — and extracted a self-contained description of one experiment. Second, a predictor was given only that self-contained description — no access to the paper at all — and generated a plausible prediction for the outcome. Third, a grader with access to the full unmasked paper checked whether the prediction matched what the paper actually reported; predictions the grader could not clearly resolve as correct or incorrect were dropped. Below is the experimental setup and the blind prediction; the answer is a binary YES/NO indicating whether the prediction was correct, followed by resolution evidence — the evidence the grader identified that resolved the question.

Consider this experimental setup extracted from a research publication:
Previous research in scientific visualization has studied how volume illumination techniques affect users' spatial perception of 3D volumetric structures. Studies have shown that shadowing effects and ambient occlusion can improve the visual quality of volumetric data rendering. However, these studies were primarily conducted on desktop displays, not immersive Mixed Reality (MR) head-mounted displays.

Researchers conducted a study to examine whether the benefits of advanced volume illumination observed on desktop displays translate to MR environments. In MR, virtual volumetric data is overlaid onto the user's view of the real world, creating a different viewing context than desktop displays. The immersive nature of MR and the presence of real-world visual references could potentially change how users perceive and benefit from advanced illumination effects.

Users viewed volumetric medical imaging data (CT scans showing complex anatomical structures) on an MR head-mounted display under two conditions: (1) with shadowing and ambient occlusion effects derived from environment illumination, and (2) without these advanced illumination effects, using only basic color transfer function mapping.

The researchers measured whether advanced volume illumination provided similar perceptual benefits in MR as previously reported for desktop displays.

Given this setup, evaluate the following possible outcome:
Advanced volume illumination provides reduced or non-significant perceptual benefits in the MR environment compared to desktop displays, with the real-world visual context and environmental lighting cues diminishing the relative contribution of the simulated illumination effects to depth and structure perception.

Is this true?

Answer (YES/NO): NO